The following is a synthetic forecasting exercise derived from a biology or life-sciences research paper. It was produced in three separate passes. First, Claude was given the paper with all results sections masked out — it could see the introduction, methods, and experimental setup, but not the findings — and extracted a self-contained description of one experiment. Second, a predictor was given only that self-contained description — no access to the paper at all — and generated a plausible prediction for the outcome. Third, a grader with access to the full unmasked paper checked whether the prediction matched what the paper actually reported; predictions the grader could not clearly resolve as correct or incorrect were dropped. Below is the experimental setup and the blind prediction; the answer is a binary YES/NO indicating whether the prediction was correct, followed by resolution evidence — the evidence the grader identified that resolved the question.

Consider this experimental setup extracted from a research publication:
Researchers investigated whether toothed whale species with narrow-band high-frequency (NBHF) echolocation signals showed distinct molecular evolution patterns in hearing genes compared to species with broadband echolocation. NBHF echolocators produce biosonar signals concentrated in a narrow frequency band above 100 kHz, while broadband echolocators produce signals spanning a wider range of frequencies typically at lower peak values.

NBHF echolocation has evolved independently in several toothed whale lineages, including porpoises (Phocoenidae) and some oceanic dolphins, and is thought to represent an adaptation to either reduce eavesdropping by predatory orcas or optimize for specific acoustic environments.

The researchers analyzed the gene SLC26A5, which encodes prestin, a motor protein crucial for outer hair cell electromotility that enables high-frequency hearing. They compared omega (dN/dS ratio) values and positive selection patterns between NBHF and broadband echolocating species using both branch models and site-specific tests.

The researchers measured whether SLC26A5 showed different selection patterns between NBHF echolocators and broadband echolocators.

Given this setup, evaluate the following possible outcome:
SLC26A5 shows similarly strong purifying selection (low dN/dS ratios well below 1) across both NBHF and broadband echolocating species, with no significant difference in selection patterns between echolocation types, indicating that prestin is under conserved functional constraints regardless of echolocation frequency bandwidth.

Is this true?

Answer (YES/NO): NO